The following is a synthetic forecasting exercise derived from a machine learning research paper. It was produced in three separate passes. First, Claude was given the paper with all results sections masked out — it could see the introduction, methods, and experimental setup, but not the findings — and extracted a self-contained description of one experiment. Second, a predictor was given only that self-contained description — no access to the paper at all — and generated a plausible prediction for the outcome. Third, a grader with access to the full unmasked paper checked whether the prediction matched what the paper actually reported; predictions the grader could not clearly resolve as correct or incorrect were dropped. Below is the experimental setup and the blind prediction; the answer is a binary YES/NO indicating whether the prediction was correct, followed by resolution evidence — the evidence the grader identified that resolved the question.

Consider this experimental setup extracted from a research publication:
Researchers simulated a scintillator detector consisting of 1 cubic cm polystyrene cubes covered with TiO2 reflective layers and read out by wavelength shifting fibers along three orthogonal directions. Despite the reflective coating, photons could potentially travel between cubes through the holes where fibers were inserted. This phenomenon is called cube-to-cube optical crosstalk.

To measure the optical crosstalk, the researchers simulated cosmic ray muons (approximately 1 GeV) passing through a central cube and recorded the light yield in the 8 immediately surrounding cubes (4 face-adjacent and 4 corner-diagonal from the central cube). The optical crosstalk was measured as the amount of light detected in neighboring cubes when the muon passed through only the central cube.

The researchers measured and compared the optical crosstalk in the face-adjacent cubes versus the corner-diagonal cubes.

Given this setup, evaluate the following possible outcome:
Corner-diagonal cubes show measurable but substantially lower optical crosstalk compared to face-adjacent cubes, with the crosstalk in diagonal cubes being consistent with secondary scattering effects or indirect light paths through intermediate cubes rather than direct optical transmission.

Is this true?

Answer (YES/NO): NO